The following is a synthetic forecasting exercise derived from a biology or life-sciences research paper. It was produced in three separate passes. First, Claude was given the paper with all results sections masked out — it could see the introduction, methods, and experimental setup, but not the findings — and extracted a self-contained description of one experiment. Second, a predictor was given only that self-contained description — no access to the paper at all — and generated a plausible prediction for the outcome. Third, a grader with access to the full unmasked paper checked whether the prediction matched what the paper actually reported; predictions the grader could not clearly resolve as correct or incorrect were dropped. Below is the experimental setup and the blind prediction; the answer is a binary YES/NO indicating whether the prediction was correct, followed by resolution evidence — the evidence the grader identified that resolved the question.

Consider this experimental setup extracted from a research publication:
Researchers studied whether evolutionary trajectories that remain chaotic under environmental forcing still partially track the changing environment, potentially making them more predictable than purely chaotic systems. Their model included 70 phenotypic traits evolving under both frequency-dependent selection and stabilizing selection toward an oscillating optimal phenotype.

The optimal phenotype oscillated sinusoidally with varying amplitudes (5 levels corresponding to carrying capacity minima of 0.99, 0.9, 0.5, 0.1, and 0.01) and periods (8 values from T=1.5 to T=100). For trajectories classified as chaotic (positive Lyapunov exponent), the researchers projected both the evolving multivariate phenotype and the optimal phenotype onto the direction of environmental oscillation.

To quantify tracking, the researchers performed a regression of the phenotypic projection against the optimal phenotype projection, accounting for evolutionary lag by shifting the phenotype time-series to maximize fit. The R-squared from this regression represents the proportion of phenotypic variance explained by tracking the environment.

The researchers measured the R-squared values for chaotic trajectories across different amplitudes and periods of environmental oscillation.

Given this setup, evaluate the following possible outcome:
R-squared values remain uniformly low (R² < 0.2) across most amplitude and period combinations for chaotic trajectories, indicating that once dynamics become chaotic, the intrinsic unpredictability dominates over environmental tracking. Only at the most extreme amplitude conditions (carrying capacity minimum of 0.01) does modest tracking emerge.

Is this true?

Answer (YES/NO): NO